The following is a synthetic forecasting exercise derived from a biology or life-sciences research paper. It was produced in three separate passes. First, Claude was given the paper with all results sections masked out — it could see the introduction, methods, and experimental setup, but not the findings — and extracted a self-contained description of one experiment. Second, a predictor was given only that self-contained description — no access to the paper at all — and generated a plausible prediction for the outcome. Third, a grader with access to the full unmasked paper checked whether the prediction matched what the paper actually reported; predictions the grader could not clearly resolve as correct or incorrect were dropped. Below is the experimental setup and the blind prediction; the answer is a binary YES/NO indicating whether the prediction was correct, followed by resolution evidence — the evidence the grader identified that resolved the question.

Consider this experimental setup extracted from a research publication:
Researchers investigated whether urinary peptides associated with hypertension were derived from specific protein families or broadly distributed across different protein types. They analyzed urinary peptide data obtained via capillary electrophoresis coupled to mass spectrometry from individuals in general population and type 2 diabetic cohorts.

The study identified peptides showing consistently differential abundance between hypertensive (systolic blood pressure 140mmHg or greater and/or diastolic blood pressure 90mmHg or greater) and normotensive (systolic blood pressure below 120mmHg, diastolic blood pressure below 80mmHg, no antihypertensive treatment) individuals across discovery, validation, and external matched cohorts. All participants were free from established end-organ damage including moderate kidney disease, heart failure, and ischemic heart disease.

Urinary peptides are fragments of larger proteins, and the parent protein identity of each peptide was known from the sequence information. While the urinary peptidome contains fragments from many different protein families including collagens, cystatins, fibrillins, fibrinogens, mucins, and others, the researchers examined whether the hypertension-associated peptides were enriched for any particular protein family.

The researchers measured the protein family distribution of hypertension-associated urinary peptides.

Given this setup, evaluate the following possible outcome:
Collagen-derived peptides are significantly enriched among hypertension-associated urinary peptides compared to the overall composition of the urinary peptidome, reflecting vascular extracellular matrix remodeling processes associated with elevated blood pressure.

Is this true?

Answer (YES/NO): YES